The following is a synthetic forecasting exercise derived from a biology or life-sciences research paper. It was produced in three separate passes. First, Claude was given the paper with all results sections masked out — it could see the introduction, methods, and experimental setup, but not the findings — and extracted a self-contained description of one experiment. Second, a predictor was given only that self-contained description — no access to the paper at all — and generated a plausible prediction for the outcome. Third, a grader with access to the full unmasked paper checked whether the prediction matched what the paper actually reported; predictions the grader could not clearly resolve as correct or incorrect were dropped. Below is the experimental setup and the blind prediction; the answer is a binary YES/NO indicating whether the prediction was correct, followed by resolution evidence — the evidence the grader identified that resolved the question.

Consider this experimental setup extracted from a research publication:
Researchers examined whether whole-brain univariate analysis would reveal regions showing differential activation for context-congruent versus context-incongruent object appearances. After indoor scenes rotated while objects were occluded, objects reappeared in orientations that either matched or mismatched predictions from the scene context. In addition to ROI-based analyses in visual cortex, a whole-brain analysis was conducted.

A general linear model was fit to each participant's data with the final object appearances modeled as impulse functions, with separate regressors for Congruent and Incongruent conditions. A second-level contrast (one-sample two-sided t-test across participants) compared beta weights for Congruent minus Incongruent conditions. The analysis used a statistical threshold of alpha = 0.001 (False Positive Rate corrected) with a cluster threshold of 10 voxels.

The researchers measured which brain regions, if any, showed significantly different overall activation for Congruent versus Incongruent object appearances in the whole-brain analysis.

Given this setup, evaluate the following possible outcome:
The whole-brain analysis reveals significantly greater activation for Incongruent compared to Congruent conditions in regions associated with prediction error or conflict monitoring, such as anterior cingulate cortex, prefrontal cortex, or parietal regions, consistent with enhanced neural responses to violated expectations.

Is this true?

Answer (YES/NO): YES